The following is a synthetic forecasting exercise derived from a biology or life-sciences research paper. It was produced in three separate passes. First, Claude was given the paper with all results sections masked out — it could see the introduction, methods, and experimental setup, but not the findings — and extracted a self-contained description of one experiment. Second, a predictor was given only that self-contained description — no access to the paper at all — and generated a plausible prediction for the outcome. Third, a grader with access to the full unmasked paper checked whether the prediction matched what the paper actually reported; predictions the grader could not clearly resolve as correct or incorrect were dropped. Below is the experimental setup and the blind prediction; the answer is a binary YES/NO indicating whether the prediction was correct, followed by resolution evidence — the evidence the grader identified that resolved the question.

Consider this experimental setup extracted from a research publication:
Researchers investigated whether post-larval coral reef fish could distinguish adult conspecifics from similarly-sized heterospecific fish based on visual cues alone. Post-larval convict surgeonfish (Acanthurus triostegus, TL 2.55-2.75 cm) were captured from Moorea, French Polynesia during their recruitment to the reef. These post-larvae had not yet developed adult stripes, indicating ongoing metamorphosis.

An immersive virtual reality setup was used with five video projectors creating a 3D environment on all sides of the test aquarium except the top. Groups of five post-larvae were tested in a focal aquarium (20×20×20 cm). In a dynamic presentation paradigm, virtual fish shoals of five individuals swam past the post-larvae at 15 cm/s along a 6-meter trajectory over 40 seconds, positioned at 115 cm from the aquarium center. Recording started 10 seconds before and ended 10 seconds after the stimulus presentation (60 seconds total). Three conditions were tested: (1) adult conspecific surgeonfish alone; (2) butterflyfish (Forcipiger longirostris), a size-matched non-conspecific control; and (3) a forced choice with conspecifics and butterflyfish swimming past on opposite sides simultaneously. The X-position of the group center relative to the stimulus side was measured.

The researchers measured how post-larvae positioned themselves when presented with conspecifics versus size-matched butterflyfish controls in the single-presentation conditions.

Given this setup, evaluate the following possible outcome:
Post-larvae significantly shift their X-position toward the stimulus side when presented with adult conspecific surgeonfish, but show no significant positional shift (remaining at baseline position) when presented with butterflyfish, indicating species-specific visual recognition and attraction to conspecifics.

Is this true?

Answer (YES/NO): NO